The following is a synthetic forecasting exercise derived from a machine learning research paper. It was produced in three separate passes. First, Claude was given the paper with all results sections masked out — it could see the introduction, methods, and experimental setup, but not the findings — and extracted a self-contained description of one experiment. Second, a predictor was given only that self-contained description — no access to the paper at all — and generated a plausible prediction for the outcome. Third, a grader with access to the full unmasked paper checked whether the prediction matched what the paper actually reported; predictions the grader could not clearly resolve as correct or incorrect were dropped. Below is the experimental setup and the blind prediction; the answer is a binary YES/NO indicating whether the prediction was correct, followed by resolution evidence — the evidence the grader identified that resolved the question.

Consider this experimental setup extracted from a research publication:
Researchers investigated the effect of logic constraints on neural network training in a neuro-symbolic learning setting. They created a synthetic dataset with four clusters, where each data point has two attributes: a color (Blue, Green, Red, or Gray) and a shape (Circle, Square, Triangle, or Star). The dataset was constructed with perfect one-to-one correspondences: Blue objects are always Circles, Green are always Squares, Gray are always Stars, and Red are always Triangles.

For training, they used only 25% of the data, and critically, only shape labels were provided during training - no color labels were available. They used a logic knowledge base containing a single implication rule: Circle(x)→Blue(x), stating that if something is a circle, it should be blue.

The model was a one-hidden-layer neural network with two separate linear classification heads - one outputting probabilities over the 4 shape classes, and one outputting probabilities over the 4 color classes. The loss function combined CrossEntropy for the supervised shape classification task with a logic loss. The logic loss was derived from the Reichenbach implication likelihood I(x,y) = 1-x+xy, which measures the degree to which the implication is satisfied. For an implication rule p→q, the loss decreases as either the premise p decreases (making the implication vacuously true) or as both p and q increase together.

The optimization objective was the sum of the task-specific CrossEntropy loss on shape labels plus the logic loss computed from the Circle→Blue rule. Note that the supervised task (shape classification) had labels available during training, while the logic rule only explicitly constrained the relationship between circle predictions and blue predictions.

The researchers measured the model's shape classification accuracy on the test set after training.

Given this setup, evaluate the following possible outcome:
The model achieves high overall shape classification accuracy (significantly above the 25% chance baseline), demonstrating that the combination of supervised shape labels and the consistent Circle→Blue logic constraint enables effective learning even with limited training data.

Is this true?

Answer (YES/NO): NO